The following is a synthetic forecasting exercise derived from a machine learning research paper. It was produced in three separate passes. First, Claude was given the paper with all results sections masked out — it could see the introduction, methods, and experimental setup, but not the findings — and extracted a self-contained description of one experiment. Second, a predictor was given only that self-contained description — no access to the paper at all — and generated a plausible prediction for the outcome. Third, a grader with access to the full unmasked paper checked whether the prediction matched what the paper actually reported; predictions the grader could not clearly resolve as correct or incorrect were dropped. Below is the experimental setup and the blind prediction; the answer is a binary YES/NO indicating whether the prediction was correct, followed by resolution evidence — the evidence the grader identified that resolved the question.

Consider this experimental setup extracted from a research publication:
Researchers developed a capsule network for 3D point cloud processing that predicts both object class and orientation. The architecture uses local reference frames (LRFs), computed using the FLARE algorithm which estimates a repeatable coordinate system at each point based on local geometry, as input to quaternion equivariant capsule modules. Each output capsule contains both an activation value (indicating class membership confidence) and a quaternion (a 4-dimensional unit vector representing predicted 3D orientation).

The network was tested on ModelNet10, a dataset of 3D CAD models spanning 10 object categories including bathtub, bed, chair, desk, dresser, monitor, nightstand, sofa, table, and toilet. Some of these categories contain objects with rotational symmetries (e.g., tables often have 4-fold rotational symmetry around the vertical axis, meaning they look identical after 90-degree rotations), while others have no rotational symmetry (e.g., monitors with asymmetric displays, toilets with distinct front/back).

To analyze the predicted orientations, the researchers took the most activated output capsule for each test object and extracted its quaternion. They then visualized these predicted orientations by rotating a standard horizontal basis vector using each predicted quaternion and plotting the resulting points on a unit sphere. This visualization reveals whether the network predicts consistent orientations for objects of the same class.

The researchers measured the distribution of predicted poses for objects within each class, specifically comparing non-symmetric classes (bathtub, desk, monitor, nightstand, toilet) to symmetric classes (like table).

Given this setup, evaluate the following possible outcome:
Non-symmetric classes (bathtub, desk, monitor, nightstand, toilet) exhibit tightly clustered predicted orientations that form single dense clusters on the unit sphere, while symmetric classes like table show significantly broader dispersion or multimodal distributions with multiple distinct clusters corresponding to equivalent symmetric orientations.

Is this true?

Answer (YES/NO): NO